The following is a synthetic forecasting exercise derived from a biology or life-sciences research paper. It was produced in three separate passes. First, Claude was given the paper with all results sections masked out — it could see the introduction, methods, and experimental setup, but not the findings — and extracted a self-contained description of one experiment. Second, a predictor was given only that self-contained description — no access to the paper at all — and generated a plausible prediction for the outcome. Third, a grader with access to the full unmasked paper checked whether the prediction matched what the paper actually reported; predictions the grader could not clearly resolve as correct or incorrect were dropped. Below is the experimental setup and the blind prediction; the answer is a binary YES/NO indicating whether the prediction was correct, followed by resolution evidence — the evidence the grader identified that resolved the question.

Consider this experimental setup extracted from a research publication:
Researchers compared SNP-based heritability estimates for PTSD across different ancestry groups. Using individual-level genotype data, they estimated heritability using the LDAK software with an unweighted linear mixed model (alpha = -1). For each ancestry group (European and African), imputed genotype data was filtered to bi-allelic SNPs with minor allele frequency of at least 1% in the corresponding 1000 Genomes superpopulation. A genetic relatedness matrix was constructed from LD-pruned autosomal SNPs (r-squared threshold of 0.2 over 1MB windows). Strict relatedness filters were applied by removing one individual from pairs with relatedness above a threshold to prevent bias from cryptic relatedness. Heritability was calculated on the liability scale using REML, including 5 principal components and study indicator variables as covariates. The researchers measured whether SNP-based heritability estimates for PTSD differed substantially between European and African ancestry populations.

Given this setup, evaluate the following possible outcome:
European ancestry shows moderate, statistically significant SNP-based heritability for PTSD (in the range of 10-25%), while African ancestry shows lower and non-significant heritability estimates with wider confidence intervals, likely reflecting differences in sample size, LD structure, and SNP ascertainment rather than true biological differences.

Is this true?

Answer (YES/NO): NO